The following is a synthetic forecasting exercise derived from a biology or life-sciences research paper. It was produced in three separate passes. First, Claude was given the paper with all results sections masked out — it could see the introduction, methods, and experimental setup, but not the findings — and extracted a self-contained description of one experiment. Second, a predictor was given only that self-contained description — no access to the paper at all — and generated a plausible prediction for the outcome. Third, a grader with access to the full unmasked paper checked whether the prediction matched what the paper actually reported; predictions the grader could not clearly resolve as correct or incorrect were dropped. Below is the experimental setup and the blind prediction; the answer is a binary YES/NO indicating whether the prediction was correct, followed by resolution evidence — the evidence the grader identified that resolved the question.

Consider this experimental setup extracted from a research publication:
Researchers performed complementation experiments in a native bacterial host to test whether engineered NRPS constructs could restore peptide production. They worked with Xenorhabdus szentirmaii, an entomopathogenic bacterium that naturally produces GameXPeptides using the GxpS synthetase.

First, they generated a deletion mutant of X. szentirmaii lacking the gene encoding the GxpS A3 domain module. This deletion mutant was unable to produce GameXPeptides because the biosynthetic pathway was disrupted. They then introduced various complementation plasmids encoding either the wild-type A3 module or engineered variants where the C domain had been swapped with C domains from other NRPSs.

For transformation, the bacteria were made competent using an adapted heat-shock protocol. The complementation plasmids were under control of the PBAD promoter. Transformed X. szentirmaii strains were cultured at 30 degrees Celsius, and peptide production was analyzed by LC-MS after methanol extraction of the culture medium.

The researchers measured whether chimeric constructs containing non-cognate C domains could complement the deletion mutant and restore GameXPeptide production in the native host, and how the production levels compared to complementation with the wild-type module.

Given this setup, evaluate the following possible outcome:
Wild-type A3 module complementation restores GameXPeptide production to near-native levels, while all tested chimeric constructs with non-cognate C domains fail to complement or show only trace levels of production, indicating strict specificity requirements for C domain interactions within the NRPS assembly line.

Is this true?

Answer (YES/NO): NO